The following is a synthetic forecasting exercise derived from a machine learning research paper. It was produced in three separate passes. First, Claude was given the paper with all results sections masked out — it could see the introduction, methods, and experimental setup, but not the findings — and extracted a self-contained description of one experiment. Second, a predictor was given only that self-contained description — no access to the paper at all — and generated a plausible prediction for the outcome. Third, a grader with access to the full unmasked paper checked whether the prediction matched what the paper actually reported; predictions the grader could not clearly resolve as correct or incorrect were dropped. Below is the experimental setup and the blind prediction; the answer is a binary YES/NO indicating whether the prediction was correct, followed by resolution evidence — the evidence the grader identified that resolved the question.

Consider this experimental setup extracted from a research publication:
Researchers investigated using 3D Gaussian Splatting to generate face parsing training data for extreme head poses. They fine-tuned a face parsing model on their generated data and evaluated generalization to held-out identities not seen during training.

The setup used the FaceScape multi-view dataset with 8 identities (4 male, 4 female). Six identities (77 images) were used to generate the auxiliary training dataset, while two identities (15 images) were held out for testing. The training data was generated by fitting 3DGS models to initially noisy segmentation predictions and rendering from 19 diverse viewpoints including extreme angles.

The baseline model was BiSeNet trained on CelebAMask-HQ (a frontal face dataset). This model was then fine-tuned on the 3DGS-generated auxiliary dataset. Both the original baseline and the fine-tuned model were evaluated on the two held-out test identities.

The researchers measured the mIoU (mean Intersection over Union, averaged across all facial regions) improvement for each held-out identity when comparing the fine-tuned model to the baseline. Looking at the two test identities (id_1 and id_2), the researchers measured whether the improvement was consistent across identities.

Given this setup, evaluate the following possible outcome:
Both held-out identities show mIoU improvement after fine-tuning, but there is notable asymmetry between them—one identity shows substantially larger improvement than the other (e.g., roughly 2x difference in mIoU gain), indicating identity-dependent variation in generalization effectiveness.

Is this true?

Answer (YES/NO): YES